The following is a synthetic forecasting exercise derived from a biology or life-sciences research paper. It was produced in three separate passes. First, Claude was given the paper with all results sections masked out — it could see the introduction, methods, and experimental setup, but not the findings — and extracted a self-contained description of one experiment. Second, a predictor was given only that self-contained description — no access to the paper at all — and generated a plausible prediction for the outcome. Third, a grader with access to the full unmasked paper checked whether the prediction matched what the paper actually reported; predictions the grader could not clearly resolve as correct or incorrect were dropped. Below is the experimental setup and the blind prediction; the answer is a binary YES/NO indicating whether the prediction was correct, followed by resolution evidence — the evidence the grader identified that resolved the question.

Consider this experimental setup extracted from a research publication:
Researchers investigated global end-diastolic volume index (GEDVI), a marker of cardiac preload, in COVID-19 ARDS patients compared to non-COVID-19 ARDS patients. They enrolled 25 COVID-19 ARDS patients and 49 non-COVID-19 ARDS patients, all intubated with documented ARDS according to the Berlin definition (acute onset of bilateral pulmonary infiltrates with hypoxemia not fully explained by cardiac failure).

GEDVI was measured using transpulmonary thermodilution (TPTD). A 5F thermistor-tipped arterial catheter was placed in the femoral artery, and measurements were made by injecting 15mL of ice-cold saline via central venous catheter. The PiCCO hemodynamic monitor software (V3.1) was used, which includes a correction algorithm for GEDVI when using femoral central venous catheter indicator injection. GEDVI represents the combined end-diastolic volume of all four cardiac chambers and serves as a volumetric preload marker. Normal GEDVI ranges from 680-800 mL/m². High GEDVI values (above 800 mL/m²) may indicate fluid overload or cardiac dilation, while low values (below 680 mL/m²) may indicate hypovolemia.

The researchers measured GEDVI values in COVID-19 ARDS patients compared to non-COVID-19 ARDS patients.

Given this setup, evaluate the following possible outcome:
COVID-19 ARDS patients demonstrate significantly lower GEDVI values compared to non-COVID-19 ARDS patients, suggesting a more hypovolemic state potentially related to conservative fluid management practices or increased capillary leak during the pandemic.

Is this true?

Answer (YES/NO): NO